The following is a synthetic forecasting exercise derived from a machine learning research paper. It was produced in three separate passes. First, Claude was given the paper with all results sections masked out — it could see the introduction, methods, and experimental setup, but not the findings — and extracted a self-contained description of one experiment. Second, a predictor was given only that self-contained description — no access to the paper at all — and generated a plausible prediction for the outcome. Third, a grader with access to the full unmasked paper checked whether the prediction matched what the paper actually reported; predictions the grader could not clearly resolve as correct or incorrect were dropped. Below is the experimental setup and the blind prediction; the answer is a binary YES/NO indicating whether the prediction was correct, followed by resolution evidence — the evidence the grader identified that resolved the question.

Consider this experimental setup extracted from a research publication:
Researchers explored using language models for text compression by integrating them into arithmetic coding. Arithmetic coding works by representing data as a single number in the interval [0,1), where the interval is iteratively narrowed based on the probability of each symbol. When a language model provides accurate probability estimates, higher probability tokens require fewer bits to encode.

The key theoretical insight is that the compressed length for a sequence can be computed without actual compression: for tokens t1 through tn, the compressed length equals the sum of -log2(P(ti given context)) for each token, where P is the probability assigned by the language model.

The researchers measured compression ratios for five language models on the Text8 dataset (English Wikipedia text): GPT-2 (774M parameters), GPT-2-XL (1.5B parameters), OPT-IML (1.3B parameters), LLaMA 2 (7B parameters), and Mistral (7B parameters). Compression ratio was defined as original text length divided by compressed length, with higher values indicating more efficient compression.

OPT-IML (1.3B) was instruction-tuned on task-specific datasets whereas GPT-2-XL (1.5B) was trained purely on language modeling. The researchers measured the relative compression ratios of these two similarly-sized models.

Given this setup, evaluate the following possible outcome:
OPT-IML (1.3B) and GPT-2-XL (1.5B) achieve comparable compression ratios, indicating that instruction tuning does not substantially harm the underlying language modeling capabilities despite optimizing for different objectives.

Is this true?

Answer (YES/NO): NO